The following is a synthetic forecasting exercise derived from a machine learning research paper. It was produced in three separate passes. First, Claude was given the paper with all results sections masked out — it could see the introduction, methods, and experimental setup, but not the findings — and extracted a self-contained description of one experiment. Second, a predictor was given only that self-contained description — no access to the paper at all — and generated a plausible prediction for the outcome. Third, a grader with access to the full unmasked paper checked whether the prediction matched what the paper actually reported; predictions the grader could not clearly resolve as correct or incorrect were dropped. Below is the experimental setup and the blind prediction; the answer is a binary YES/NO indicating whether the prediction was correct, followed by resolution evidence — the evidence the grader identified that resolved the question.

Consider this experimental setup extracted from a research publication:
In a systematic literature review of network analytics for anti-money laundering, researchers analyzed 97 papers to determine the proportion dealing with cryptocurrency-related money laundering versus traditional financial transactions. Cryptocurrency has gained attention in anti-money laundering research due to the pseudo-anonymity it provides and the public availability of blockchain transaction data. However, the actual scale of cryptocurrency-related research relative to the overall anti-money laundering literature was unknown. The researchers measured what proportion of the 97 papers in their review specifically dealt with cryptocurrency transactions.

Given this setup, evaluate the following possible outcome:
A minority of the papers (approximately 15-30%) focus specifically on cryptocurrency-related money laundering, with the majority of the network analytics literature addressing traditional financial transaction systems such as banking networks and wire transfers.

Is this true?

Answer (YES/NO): YES